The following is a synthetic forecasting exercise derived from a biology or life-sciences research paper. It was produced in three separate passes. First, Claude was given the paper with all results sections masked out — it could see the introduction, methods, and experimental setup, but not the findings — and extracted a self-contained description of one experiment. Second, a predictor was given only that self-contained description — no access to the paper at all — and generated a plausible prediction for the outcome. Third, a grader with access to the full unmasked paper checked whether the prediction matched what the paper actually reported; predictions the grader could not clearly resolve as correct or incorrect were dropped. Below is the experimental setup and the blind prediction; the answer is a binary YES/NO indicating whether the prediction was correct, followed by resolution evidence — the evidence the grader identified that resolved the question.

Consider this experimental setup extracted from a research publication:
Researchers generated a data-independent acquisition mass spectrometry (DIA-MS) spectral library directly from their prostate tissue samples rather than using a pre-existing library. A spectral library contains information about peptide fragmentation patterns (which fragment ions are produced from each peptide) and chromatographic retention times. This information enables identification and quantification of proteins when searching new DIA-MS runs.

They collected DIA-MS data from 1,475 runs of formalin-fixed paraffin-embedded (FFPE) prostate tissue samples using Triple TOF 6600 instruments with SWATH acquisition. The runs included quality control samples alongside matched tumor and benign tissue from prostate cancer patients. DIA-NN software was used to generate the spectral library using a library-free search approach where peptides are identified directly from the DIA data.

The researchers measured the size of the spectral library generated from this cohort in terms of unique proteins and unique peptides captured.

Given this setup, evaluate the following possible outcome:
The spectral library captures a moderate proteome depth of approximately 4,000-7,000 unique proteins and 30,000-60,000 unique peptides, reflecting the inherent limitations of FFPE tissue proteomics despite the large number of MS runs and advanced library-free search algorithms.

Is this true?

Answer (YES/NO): NO